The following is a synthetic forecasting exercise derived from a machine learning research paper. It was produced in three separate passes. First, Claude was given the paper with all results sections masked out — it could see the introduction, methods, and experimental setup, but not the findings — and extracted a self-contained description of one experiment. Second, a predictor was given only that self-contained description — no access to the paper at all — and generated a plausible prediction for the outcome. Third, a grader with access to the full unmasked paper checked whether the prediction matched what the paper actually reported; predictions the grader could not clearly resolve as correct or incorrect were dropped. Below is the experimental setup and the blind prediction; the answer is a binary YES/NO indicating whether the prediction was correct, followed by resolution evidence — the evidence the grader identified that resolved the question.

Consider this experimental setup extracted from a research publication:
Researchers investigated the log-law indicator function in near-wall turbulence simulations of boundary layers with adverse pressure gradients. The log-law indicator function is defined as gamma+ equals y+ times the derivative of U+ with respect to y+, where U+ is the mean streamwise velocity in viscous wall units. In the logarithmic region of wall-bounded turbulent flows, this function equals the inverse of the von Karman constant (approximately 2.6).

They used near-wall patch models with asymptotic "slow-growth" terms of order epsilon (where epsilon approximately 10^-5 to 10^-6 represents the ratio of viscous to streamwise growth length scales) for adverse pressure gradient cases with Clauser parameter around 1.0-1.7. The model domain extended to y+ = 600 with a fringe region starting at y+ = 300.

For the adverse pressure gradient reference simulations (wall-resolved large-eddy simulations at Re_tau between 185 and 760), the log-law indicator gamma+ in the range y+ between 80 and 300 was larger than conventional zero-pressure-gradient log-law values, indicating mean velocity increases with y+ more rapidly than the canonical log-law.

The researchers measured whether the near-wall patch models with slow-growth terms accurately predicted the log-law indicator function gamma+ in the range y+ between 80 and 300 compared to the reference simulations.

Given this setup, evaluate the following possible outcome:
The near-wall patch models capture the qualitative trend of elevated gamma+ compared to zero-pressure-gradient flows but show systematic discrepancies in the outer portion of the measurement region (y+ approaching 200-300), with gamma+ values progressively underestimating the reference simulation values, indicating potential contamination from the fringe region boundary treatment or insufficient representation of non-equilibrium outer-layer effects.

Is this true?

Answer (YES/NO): NO